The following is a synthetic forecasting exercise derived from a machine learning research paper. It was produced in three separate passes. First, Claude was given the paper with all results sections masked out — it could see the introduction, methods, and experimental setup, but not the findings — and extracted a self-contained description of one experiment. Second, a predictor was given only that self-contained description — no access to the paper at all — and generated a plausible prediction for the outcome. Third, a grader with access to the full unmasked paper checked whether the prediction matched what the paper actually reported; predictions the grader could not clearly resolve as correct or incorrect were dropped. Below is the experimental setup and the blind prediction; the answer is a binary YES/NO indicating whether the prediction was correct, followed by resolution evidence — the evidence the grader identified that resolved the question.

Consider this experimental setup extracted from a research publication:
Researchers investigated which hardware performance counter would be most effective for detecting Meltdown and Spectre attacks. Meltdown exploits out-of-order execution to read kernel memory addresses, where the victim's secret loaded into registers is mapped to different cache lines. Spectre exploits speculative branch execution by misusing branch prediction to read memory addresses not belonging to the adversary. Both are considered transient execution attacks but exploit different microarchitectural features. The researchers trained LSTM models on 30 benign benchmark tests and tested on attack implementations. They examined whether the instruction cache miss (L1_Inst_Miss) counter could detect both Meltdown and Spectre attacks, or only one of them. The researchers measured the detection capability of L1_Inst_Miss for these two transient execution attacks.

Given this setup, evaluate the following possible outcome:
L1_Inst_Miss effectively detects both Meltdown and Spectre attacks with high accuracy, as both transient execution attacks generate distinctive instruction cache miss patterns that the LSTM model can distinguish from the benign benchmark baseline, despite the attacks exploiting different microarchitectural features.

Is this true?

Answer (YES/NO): YES